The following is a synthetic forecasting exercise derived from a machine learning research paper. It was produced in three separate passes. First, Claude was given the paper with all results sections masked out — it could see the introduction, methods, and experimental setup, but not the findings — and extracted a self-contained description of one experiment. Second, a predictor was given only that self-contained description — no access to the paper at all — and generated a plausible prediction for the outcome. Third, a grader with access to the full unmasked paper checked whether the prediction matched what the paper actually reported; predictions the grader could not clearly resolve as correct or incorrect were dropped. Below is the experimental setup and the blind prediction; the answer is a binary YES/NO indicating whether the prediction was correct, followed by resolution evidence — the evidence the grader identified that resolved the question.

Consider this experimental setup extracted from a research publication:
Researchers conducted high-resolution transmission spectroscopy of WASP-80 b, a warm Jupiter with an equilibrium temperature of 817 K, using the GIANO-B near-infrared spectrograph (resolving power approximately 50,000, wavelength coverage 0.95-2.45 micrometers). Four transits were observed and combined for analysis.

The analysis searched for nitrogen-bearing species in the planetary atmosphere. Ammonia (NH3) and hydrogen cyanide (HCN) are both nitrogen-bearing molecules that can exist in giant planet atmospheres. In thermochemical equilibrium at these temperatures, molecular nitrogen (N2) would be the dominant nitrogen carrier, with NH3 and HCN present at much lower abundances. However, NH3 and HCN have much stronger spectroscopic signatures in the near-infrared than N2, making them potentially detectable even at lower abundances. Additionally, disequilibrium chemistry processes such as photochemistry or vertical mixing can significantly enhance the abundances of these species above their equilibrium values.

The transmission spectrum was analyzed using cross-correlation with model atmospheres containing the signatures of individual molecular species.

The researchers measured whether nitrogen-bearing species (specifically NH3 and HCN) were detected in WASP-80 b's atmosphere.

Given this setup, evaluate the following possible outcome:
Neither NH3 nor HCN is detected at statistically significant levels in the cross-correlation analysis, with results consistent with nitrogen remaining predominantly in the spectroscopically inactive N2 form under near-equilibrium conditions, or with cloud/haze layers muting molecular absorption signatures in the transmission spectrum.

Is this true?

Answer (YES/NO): NO